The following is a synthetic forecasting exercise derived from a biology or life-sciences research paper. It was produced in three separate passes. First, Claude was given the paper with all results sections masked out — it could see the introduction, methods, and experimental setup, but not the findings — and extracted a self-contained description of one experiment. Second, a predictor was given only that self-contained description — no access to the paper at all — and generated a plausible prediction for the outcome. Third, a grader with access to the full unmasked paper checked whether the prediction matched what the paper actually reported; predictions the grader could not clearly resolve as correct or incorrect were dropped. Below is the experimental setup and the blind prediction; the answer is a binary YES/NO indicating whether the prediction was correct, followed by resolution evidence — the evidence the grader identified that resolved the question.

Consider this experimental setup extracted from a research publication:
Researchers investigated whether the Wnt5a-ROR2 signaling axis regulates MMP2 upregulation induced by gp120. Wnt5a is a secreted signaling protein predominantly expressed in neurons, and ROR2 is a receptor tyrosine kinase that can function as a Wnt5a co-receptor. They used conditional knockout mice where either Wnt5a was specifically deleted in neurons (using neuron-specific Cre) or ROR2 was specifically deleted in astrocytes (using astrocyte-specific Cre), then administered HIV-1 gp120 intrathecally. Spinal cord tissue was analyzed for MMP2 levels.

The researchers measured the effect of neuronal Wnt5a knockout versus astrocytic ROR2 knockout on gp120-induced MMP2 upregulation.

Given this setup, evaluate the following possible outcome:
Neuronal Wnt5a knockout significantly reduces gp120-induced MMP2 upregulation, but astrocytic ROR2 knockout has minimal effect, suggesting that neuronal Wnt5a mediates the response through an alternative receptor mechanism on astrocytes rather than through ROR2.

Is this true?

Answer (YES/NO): NO